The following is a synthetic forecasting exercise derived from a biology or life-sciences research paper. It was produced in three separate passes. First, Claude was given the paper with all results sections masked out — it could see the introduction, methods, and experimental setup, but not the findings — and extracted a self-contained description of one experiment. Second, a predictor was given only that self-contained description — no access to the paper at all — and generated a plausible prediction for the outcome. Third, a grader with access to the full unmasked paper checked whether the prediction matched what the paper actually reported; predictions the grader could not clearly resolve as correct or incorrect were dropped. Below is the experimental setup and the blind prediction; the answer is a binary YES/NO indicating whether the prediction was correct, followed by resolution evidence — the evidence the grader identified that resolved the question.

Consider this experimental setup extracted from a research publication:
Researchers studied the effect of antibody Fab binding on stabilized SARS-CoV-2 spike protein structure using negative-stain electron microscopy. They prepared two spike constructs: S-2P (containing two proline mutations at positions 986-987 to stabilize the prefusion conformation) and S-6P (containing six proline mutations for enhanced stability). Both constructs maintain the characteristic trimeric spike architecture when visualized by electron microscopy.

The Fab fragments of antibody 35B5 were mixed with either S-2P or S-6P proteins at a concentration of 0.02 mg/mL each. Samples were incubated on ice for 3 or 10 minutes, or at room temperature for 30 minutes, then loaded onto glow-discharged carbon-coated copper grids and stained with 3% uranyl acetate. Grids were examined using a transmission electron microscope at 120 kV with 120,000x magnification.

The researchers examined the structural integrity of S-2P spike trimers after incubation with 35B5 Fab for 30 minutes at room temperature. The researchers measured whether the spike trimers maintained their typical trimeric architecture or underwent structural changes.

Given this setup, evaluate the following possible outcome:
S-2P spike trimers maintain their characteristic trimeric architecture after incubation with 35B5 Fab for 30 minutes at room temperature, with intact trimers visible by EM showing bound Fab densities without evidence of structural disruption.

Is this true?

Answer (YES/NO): NO